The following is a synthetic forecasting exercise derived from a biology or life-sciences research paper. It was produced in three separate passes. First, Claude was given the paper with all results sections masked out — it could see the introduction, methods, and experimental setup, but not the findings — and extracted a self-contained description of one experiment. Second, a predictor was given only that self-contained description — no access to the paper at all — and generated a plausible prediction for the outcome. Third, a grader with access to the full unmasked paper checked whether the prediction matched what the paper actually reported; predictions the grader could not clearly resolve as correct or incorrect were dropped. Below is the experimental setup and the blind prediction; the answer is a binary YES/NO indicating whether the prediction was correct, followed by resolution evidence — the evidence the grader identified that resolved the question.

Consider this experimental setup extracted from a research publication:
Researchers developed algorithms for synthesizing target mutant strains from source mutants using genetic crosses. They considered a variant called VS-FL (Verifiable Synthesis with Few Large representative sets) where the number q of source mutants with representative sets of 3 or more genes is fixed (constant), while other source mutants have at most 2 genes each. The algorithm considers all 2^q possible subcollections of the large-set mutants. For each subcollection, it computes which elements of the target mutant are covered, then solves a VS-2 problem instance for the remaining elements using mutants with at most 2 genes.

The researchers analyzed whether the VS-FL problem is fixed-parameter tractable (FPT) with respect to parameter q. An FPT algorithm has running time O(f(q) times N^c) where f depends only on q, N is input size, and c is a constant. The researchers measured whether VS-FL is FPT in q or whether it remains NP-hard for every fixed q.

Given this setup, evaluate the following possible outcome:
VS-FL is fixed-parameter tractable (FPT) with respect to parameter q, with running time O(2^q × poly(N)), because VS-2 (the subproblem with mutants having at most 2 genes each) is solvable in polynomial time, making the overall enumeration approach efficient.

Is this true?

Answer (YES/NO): YES